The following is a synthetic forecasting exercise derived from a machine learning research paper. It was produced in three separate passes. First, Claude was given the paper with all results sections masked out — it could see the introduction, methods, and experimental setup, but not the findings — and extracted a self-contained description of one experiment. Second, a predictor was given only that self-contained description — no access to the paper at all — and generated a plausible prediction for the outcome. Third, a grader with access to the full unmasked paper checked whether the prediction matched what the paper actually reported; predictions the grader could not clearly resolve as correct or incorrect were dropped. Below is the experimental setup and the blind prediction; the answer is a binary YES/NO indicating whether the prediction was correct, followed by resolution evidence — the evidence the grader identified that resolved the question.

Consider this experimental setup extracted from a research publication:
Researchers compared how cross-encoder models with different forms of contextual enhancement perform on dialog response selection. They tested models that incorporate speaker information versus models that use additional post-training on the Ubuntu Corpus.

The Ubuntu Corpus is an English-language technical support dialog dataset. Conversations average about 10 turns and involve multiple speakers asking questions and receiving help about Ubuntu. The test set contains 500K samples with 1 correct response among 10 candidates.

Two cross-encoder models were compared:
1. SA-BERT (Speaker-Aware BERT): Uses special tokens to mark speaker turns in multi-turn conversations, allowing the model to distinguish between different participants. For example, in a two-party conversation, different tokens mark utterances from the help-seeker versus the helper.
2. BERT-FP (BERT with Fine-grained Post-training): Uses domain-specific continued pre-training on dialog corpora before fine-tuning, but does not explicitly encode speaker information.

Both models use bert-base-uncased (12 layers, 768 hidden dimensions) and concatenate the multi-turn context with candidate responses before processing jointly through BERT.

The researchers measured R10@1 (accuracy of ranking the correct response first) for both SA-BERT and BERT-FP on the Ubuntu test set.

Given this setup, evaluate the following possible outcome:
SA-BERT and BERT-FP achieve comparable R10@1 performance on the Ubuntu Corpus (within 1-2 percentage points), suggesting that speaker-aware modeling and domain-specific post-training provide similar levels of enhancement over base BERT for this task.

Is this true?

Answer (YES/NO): NO